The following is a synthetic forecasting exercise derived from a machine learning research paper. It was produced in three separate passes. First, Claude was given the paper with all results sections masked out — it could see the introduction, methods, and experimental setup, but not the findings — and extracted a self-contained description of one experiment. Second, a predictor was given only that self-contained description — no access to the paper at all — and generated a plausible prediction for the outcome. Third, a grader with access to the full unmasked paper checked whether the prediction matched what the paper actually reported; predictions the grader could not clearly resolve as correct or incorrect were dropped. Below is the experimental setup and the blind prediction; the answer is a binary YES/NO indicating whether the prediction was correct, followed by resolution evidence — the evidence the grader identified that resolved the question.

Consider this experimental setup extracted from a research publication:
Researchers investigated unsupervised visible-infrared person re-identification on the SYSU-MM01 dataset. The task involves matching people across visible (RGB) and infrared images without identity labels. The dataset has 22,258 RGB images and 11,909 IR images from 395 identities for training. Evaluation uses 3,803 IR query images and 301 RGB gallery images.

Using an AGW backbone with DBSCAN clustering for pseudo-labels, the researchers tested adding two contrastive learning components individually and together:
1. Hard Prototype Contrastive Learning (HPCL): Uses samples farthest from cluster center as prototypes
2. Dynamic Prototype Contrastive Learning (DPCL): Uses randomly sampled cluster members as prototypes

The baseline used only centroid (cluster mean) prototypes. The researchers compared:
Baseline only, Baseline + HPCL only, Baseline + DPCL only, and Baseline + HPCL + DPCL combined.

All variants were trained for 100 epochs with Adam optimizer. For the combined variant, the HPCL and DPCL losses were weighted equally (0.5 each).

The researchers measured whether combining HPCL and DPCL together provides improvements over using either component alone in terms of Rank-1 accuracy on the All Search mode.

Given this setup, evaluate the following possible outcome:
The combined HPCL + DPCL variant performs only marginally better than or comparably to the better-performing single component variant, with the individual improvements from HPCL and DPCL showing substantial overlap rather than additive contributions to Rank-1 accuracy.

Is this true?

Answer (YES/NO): NO